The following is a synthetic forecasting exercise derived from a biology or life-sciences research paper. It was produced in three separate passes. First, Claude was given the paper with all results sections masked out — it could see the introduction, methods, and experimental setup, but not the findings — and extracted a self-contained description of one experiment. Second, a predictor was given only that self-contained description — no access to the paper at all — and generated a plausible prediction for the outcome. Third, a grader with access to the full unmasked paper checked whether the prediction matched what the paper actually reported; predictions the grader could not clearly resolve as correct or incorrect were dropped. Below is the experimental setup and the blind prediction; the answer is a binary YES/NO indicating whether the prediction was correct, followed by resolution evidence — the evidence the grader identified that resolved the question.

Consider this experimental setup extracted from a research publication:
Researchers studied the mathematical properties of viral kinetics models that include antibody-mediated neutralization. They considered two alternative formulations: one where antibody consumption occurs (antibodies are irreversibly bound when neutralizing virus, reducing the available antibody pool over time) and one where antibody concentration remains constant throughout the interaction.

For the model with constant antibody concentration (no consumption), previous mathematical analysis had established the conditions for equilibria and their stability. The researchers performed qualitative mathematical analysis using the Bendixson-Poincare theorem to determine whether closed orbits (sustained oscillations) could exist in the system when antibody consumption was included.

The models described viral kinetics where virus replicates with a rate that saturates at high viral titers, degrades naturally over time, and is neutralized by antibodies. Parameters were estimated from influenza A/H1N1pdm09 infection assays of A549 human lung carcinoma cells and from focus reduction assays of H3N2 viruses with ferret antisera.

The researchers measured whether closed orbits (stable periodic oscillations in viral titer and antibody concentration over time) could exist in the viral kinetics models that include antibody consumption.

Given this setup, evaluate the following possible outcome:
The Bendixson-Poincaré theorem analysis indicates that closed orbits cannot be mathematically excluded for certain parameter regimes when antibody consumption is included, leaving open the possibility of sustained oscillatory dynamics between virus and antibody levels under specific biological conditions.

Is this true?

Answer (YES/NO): NO